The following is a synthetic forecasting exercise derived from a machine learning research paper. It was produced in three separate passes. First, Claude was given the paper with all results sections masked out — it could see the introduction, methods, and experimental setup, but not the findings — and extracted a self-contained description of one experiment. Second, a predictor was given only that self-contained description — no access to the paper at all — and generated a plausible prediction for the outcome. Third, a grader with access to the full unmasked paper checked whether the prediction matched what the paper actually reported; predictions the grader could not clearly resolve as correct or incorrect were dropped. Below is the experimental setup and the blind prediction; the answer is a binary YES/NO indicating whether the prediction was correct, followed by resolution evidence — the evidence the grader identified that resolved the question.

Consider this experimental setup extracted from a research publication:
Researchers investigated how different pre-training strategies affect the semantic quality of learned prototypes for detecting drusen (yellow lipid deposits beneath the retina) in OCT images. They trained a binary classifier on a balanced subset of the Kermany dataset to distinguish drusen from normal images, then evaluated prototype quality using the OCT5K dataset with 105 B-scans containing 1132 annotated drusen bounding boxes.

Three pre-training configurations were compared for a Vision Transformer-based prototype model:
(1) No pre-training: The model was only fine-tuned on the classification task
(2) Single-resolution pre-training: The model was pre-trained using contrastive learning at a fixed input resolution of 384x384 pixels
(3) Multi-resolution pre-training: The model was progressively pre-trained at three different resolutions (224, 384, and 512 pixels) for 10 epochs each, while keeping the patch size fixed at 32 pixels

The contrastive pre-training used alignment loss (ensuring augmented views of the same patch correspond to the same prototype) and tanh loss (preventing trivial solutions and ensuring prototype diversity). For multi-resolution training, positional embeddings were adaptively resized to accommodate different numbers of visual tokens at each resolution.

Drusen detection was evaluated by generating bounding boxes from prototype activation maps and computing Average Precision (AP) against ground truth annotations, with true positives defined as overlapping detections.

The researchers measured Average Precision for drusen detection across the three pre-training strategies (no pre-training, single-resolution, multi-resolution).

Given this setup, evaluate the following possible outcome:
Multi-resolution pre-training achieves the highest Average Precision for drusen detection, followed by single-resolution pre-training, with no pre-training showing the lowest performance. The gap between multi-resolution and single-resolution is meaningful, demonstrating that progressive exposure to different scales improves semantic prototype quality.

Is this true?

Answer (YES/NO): YES